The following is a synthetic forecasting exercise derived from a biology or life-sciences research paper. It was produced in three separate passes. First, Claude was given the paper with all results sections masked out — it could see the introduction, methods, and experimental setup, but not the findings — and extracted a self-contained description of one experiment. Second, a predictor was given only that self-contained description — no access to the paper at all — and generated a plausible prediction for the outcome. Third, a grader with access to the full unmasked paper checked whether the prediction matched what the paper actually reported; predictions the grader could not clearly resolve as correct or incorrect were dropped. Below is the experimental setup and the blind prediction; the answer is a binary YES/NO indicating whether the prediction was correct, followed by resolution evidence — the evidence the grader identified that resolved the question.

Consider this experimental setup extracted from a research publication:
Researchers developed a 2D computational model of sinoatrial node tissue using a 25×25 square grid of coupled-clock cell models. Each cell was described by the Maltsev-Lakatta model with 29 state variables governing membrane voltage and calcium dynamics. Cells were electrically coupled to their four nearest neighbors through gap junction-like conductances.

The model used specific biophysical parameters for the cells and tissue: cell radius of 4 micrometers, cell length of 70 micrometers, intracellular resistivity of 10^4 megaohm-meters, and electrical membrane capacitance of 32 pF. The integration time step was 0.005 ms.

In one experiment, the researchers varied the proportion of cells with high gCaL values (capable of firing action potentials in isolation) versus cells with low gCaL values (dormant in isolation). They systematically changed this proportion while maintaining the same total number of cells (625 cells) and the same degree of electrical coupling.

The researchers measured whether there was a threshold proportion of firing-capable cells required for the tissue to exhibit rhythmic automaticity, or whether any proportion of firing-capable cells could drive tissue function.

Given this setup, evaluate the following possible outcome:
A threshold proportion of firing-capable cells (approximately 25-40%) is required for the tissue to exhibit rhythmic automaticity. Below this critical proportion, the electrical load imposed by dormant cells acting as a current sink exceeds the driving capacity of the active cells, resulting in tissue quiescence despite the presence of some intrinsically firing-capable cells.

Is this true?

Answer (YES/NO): NO